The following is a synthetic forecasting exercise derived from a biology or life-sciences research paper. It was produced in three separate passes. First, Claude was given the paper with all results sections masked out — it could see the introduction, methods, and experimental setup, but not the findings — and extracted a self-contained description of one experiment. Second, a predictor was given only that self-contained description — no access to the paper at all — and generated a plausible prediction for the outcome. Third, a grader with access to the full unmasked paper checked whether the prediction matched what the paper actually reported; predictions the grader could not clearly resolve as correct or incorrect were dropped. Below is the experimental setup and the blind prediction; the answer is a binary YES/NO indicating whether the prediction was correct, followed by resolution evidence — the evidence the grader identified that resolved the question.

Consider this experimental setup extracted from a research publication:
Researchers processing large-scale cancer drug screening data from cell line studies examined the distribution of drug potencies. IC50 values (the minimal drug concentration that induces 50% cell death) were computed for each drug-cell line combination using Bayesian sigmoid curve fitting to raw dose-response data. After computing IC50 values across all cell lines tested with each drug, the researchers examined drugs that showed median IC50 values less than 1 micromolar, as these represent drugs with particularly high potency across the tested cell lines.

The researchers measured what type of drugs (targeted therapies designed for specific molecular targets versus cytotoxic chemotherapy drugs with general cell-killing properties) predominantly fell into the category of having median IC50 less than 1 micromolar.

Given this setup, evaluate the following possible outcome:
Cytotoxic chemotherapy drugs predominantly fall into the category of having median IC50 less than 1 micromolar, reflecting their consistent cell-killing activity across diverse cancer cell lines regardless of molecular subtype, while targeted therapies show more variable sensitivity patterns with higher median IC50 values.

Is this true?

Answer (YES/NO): YES